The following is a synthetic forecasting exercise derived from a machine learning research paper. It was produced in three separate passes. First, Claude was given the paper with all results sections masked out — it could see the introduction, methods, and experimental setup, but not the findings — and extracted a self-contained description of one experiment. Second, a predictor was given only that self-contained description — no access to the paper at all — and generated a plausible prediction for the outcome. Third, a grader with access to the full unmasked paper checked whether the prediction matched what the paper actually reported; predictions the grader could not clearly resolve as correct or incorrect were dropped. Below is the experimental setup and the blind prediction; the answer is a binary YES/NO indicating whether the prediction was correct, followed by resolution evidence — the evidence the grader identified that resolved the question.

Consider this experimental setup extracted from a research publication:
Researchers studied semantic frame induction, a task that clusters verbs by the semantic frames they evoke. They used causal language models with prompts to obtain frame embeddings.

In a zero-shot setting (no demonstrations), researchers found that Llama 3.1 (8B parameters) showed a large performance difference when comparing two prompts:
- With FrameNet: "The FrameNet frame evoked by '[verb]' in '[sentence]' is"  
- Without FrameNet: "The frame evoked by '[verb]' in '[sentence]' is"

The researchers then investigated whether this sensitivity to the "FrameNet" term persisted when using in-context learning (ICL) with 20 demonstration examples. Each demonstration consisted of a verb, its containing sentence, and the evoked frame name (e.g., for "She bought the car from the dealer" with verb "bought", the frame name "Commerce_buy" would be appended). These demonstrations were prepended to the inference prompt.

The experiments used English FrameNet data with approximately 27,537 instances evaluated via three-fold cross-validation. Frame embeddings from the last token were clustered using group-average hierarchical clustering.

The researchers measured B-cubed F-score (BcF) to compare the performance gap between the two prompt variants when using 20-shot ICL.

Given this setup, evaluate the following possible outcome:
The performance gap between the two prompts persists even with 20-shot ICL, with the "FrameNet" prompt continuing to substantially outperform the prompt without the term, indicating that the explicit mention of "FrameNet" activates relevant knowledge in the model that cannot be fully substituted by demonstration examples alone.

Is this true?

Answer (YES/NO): NO